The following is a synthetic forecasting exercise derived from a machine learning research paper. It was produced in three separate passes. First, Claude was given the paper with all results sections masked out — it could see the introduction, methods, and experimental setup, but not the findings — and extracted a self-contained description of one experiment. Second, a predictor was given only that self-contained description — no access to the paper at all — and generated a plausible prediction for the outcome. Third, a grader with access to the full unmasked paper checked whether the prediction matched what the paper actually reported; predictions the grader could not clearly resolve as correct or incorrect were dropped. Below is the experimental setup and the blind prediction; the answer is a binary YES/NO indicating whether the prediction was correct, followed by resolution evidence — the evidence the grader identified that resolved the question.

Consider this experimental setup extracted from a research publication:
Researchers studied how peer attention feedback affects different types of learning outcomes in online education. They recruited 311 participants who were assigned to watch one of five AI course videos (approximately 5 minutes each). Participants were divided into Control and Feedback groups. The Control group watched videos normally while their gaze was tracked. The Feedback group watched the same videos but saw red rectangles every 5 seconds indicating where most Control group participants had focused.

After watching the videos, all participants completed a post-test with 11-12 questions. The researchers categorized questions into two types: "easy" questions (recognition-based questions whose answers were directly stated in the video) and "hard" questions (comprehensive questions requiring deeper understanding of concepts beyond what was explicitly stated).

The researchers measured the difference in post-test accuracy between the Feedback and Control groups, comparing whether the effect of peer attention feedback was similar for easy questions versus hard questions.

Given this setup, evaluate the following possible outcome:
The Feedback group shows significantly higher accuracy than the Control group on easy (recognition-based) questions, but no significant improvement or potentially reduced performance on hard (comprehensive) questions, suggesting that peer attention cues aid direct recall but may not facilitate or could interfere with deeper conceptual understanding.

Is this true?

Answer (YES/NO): NO